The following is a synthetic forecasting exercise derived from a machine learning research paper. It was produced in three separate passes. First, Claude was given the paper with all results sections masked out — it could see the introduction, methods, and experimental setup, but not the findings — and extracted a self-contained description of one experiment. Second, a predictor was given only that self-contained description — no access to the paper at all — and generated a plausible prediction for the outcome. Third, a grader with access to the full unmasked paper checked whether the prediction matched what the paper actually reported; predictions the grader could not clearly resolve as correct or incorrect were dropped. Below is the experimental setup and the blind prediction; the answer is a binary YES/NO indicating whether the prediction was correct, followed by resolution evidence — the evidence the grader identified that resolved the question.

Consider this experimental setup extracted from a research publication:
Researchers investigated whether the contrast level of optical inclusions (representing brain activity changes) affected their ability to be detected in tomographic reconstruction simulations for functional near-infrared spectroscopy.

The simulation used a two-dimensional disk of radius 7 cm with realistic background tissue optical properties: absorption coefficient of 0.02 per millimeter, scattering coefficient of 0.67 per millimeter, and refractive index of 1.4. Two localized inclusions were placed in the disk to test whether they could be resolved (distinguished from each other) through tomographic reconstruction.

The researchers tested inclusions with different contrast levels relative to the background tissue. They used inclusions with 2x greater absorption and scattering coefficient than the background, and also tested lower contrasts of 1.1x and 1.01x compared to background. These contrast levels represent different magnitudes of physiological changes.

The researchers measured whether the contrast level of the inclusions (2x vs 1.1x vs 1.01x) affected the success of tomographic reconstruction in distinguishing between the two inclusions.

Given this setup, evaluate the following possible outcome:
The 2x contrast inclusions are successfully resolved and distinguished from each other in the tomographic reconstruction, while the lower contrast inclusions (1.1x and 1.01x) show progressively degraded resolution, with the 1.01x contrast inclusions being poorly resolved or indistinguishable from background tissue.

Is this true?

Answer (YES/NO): NO